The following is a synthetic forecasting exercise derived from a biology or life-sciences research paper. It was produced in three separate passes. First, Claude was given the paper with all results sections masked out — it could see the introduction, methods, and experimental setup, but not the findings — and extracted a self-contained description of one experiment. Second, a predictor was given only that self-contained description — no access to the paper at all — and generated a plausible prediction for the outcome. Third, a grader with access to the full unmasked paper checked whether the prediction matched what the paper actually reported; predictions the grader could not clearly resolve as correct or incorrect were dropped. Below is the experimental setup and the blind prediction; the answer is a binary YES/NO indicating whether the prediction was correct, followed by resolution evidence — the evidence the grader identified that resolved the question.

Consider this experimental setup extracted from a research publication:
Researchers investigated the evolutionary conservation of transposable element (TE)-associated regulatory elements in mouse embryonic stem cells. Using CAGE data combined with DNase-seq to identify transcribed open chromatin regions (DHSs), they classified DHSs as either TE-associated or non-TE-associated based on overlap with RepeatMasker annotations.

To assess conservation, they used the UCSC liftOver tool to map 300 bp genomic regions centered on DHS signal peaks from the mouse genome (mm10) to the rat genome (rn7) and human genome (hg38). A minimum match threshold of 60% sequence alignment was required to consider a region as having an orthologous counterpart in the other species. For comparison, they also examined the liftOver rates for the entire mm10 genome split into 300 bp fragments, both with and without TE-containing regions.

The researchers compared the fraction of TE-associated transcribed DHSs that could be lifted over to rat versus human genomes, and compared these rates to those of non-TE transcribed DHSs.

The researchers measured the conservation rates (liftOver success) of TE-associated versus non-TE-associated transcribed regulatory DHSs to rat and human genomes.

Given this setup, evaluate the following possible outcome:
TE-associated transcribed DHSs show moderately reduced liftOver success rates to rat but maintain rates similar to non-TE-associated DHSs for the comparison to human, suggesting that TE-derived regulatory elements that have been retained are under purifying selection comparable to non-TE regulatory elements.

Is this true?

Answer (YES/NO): NO